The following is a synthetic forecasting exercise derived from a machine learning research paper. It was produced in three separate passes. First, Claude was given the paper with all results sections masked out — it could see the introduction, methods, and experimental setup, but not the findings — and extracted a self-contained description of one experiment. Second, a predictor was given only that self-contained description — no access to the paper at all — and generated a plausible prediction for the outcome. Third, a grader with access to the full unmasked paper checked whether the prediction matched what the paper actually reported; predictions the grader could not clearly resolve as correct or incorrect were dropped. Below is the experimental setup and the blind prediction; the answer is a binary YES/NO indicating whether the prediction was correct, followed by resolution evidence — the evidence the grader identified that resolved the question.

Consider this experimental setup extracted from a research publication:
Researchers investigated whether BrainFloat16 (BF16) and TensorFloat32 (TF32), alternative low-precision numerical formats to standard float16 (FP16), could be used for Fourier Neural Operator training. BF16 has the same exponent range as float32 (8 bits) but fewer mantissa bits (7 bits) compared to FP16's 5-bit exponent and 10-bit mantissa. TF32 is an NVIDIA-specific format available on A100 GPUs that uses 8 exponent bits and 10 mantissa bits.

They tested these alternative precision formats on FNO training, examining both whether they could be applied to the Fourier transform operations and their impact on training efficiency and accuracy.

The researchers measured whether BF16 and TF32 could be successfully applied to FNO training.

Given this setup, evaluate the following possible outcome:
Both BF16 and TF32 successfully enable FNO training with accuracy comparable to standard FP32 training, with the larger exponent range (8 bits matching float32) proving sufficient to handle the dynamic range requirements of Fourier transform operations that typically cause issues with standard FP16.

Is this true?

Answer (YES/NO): NO